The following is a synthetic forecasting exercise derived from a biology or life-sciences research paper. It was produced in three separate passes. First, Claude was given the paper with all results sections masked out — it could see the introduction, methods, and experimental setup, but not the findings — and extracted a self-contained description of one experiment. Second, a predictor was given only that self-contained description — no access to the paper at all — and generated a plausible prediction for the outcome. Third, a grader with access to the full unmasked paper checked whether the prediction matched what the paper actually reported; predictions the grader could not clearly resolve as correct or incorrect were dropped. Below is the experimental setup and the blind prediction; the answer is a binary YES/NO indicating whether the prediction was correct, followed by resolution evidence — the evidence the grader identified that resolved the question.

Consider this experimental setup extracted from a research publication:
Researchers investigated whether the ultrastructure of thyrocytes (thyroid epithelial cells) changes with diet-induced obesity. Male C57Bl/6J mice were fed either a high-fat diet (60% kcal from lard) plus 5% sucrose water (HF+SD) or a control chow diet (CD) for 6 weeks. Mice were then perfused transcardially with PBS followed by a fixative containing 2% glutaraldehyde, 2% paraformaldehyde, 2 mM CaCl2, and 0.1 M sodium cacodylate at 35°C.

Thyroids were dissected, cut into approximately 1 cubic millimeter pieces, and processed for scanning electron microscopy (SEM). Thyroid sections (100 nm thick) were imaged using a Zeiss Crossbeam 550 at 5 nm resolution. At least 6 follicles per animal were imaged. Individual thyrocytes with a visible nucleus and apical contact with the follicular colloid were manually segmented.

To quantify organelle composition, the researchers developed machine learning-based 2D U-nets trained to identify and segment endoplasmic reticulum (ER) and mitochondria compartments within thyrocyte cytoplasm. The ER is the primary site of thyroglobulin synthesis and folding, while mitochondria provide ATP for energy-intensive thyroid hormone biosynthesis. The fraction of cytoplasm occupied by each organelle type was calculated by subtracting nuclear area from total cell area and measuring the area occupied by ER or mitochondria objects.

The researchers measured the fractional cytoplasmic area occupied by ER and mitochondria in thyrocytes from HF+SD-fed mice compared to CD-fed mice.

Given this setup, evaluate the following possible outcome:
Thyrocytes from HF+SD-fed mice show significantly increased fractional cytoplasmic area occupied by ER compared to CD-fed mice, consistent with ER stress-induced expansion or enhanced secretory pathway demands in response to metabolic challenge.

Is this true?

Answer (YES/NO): YES